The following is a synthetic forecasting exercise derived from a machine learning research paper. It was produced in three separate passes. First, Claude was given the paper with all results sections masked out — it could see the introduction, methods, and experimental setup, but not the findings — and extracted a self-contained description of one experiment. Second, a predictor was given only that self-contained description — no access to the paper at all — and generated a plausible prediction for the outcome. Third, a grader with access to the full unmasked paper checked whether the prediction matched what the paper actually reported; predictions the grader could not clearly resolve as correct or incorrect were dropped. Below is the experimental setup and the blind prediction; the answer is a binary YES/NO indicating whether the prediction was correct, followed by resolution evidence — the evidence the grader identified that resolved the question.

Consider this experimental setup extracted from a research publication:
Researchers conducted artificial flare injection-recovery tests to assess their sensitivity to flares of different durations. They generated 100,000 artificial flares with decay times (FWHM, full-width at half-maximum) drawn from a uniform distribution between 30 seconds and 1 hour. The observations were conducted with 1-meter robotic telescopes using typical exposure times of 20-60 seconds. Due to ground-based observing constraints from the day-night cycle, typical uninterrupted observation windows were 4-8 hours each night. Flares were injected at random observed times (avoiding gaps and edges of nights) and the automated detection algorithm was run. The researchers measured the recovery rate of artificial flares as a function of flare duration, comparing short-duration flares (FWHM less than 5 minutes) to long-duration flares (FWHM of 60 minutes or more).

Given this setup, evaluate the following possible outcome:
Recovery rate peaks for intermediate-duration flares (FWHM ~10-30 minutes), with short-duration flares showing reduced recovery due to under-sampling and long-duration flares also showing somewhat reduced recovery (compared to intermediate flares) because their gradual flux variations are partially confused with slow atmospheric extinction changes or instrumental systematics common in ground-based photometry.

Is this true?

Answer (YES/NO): NO